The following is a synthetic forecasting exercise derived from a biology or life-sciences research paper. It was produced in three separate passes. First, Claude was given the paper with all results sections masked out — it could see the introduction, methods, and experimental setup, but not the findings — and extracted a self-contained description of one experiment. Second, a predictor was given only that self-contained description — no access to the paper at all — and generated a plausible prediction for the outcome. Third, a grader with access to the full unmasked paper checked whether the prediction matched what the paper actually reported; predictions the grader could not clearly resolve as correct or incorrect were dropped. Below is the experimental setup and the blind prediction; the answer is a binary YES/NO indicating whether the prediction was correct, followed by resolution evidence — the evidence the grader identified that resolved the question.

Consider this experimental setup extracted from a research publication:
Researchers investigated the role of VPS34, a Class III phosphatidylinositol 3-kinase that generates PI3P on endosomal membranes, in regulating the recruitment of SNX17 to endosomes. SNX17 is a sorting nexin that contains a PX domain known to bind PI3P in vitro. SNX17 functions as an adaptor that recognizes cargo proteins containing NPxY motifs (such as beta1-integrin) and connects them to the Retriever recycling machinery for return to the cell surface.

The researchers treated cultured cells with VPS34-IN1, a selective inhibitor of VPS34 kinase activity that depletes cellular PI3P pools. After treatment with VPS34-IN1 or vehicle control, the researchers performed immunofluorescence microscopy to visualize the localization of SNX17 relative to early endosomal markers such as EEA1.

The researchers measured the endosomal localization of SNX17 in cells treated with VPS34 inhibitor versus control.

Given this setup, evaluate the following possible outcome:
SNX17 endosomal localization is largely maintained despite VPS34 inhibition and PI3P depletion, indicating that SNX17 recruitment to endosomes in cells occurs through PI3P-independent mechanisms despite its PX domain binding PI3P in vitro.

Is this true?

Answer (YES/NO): NO